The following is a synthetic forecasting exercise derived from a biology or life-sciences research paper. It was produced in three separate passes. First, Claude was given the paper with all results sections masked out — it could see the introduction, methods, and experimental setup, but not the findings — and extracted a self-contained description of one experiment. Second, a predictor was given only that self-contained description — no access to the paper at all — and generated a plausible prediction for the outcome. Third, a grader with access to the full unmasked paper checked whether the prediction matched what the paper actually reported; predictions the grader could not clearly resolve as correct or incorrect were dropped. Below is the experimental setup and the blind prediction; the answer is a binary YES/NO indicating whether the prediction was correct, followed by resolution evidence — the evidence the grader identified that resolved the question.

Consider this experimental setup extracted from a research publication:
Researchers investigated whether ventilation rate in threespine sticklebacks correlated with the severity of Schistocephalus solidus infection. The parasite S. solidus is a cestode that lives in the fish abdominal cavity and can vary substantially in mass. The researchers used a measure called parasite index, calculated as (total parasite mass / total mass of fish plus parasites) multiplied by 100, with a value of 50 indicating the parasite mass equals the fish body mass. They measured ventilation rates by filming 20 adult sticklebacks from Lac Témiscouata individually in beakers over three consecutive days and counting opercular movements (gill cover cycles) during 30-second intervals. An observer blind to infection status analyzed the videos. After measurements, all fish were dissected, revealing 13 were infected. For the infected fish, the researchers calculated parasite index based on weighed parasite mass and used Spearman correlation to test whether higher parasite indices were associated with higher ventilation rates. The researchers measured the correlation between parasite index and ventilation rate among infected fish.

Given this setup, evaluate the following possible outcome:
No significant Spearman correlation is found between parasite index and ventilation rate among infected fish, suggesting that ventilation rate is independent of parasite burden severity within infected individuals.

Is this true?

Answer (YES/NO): YES